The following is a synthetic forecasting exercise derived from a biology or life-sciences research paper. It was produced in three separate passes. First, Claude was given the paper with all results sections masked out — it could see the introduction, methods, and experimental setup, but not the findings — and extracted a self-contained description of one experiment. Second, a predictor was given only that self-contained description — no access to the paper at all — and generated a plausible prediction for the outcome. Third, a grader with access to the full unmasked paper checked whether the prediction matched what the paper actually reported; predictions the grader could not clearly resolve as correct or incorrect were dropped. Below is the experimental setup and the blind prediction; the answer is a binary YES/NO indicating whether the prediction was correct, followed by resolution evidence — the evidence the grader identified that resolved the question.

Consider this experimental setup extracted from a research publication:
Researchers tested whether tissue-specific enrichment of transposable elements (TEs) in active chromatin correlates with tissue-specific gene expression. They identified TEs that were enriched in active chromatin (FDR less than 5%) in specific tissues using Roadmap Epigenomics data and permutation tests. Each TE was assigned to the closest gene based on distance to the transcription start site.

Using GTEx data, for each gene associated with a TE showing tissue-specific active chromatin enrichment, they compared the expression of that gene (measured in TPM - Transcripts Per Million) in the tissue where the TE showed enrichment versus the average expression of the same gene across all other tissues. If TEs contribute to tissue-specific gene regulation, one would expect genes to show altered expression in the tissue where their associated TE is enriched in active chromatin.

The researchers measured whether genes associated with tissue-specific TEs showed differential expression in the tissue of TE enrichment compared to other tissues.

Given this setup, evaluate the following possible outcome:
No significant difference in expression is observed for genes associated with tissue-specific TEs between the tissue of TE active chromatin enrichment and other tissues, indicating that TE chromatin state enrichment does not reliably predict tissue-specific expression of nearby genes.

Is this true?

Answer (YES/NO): NO